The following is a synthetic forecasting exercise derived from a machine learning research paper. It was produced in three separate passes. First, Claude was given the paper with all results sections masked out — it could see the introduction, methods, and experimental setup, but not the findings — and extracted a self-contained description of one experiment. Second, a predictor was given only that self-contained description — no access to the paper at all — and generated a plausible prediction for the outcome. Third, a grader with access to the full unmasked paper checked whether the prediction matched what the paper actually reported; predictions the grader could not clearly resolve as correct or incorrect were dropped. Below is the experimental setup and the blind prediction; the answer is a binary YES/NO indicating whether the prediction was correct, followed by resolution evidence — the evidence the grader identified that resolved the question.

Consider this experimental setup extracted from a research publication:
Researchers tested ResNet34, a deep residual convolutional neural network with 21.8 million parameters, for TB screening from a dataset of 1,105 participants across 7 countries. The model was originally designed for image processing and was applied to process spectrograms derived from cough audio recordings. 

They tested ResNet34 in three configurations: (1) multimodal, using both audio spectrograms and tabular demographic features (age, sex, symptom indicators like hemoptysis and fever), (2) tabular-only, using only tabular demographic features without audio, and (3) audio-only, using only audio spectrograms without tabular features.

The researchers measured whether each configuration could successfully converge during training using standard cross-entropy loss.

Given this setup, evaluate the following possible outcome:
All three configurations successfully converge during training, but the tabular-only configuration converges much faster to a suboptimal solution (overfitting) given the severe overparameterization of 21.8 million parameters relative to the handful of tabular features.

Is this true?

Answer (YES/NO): NO